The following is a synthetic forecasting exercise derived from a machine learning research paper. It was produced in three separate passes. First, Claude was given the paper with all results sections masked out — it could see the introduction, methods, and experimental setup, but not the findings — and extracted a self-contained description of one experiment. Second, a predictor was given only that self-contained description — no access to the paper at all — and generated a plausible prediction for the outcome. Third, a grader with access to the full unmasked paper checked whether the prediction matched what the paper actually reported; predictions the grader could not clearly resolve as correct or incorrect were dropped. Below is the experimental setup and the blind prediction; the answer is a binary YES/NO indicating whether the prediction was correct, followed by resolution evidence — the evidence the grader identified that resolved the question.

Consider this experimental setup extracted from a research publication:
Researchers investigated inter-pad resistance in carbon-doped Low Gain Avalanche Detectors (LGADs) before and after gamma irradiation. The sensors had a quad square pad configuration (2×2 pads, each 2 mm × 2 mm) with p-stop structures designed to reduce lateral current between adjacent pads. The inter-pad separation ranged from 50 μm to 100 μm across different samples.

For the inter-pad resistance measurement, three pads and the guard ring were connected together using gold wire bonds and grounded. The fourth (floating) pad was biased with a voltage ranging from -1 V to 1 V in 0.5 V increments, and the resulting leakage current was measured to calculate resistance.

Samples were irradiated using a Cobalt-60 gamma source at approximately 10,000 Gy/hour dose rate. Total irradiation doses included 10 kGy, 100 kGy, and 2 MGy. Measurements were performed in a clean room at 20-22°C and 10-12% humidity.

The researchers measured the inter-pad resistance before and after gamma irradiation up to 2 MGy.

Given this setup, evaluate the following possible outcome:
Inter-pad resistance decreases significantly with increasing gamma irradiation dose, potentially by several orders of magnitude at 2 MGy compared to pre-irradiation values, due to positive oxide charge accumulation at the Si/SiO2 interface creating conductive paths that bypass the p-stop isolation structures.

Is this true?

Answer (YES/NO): NO